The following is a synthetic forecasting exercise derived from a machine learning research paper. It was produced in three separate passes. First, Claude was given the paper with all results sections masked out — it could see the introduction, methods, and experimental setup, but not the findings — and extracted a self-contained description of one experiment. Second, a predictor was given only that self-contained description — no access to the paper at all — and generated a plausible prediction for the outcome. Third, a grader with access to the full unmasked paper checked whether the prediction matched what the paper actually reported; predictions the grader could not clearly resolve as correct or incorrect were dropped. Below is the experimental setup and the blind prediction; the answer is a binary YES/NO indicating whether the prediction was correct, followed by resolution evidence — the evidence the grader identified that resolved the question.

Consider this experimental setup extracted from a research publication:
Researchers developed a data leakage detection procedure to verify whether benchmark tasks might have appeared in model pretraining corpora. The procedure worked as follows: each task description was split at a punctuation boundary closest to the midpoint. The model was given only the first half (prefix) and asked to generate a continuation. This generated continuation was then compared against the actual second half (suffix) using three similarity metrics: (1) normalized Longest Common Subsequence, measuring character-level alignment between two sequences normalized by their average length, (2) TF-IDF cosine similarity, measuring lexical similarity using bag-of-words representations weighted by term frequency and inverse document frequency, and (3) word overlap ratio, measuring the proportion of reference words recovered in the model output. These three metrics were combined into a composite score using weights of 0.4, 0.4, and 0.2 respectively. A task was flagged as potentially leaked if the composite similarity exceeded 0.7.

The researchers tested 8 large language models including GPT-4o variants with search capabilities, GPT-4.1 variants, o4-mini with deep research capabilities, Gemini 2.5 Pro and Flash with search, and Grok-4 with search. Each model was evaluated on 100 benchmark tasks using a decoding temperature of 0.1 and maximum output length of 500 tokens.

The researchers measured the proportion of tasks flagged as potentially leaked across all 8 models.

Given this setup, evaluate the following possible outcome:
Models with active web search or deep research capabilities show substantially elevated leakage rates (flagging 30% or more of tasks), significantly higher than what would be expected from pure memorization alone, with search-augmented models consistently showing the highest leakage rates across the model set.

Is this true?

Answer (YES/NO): NO